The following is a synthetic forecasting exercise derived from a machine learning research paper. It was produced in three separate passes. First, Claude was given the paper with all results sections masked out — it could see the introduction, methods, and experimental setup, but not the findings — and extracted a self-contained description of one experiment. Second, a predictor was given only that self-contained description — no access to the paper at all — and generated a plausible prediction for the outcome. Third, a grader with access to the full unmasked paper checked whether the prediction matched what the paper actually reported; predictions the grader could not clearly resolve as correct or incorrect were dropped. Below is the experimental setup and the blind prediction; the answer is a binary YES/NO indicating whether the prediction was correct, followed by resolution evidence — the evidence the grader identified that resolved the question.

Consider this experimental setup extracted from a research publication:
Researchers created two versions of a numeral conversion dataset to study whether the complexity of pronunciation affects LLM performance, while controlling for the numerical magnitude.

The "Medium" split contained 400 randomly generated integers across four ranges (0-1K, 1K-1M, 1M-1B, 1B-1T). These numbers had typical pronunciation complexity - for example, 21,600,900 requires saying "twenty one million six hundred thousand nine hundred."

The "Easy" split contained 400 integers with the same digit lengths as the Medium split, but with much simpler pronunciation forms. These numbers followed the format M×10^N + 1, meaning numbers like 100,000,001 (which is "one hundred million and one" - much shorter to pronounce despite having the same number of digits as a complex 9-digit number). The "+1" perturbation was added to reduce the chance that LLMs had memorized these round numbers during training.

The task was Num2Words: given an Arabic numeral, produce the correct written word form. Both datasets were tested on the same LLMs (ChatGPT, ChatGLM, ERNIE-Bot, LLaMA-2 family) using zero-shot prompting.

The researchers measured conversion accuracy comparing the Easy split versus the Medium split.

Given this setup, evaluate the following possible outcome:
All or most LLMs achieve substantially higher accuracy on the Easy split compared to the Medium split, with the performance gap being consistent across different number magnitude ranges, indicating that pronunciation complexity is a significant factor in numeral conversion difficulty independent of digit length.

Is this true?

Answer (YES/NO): YES